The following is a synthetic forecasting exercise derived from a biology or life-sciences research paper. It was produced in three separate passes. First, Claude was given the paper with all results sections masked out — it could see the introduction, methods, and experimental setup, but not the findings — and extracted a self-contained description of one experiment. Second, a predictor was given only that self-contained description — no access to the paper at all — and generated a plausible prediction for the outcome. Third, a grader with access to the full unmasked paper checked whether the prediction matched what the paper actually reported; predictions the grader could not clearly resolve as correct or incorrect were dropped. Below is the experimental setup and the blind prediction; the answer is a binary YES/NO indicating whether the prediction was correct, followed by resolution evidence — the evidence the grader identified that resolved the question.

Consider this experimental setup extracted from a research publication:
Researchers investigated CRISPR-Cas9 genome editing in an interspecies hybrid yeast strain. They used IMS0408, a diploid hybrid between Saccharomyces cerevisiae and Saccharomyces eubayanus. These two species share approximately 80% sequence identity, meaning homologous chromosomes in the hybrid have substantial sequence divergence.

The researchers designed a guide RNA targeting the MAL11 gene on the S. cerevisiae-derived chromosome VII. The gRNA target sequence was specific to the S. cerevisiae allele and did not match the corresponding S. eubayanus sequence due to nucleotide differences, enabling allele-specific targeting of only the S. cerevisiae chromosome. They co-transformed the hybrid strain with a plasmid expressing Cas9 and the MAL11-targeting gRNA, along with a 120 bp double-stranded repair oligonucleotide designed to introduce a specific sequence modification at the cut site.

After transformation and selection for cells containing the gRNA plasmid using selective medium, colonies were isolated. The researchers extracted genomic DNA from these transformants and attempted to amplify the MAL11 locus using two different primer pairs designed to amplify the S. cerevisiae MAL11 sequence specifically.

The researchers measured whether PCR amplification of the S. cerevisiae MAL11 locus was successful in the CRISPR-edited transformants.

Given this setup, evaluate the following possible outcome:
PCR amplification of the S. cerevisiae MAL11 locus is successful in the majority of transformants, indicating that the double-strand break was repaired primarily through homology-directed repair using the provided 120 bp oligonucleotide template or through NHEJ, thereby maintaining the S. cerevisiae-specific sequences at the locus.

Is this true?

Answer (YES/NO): NO